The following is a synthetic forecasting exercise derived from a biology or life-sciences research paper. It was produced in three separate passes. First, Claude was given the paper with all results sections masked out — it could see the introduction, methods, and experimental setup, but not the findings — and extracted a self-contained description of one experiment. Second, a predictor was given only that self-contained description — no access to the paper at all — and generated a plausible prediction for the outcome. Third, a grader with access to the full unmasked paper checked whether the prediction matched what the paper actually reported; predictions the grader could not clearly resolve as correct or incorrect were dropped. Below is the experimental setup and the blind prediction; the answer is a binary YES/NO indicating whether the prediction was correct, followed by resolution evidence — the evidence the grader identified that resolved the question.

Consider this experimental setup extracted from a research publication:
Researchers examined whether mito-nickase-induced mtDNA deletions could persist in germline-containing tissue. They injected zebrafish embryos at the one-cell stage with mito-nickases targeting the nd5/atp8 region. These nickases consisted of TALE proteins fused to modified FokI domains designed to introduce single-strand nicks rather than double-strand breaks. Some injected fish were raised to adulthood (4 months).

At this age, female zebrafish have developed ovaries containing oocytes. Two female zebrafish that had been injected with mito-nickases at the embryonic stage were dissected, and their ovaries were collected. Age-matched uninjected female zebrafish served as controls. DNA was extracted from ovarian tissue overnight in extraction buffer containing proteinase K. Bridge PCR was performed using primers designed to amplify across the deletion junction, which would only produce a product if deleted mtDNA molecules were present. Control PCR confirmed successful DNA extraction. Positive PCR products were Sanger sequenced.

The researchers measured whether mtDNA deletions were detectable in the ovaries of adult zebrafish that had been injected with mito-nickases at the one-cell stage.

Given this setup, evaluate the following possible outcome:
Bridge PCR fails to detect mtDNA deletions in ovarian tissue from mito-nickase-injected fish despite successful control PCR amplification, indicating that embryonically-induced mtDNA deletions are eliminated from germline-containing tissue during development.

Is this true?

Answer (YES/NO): YES